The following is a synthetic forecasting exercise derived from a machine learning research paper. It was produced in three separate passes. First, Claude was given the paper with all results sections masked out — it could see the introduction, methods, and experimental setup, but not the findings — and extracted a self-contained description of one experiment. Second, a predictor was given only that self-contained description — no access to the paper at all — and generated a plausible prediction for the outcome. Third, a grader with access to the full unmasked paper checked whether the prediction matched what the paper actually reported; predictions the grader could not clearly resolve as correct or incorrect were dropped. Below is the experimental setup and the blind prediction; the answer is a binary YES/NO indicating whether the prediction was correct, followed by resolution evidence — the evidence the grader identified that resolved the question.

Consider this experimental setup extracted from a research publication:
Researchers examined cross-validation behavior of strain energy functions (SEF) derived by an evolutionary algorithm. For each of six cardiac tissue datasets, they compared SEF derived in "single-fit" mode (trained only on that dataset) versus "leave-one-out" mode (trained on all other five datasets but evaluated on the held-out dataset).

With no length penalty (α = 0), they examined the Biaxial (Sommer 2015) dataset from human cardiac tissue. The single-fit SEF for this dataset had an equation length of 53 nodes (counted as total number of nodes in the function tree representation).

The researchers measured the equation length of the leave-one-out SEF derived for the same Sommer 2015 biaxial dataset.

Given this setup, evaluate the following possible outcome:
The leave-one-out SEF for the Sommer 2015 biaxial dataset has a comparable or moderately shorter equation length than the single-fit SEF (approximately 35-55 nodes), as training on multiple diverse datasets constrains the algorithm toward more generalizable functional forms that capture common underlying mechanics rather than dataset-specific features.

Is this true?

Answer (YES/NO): YES